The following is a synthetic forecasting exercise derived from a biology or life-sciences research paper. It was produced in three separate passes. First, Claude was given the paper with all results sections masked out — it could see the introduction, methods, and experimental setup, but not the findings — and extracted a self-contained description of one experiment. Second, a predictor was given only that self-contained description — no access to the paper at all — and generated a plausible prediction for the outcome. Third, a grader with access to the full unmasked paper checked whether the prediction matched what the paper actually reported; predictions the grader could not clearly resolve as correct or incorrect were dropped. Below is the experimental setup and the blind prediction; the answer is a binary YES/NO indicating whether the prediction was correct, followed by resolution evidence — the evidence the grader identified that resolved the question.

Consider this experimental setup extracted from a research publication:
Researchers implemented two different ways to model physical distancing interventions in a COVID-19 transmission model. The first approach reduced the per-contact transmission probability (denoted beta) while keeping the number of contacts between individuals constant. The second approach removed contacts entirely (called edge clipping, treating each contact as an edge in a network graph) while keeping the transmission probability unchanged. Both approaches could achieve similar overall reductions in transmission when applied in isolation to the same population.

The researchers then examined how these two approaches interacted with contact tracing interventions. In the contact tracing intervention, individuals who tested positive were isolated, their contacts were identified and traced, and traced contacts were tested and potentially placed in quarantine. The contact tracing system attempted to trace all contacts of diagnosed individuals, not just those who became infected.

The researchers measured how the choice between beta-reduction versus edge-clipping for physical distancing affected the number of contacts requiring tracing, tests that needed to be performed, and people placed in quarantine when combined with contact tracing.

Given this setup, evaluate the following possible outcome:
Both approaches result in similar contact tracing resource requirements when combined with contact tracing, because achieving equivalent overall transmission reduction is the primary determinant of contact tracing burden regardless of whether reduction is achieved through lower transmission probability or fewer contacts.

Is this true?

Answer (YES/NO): NO